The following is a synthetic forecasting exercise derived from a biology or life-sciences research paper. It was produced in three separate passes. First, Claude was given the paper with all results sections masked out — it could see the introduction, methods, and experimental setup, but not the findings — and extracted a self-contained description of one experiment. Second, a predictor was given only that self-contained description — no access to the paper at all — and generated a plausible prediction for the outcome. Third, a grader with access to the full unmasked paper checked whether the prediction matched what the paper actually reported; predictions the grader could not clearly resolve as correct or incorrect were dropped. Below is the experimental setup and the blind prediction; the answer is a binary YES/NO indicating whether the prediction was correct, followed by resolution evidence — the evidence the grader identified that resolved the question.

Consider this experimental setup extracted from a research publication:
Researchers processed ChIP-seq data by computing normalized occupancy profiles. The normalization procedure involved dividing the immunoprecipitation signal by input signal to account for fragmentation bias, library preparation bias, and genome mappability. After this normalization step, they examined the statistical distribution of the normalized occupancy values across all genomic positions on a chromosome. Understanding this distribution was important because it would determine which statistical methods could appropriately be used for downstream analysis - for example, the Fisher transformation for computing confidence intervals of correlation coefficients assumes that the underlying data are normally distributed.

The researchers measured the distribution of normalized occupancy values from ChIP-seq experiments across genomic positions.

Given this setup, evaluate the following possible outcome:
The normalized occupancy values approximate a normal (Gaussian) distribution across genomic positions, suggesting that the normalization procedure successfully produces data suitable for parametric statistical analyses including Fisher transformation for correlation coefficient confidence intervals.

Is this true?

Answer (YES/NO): YES